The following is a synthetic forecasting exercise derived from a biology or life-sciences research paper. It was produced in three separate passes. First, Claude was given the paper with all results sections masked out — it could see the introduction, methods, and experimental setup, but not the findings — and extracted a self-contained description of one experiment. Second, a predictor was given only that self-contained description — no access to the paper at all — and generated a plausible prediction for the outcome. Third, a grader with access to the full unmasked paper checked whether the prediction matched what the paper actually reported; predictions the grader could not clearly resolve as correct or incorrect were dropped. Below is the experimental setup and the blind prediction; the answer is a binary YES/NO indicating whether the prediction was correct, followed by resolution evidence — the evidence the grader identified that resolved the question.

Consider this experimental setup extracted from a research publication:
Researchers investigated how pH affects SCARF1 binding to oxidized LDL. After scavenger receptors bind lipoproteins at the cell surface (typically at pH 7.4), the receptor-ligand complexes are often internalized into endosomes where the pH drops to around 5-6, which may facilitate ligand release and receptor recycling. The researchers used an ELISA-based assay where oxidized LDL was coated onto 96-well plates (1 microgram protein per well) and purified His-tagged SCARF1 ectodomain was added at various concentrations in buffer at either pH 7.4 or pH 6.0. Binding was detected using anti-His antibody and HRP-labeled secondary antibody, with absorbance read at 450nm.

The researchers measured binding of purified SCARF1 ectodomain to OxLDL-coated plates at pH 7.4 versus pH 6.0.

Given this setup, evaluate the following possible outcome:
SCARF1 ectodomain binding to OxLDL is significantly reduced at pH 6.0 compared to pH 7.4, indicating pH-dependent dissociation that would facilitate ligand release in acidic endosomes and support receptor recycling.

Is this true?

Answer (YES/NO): NO